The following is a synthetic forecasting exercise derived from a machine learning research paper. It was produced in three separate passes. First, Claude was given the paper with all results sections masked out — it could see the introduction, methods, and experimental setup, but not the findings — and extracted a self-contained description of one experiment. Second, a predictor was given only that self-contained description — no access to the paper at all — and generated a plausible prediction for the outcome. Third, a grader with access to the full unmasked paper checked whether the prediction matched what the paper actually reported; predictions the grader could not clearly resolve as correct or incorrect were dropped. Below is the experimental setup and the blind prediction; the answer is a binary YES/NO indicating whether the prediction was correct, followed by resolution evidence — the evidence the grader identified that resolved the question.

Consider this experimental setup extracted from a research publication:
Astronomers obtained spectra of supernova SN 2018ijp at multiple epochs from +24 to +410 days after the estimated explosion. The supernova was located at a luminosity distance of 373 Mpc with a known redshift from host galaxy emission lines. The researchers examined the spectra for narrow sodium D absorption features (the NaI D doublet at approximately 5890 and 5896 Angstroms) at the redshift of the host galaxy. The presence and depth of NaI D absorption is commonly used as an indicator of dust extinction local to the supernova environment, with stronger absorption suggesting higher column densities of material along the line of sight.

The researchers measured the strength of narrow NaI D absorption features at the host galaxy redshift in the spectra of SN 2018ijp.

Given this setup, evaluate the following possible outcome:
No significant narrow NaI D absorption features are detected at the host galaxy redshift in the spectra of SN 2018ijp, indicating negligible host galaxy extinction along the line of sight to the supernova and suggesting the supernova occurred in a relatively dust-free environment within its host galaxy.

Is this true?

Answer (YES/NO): YES